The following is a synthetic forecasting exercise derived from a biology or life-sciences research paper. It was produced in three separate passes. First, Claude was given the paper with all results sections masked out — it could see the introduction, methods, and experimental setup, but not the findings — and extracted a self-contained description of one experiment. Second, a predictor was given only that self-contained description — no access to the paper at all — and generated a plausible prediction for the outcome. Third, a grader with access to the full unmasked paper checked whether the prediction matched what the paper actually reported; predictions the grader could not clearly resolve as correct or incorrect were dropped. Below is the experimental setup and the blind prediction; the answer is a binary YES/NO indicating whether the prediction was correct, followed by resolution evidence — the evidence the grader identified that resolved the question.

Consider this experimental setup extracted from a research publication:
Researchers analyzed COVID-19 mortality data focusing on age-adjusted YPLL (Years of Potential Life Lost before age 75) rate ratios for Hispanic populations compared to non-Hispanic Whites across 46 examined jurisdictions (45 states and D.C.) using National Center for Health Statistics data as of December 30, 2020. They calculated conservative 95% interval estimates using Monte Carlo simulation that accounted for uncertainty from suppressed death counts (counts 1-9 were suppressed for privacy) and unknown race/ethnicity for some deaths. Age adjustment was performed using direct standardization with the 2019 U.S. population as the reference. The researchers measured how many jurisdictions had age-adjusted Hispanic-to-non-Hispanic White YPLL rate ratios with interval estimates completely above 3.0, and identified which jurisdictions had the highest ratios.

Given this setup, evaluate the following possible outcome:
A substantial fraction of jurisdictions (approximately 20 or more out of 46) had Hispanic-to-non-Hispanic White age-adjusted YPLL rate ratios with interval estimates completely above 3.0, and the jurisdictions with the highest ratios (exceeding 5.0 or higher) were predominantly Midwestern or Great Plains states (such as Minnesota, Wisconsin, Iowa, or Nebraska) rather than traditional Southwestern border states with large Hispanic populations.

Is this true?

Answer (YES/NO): NO